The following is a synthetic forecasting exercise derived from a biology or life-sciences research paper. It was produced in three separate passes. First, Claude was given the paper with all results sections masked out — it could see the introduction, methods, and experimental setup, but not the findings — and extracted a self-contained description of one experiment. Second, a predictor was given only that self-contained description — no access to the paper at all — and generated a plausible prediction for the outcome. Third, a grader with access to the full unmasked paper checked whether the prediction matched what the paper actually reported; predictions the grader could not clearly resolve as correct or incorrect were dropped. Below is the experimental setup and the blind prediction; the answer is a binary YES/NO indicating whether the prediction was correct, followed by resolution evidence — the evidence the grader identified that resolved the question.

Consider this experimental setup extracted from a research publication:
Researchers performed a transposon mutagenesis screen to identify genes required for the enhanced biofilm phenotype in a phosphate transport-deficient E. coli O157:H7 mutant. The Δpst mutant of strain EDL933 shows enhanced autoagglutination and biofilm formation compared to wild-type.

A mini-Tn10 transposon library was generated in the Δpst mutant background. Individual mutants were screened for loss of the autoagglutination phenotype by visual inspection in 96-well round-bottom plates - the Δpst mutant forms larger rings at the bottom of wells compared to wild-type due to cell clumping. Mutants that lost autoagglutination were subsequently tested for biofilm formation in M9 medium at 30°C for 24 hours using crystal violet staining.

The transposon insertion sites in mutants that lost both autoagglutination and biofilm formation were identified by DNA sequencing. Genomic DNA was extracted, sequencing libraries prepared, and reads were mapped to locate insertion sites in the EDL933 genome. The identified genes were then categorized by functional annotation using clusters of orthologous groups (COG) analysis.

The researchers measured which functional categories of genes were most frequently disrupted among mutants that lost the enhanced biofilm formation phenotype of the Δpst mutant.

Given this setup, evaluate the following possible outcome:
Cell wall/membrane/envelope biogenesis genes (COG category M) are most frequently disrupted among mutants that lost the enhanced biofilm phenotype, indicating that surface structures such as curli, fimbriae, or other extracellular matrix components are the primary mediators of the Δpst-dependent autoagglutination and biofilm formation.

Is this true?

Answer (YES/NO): NO